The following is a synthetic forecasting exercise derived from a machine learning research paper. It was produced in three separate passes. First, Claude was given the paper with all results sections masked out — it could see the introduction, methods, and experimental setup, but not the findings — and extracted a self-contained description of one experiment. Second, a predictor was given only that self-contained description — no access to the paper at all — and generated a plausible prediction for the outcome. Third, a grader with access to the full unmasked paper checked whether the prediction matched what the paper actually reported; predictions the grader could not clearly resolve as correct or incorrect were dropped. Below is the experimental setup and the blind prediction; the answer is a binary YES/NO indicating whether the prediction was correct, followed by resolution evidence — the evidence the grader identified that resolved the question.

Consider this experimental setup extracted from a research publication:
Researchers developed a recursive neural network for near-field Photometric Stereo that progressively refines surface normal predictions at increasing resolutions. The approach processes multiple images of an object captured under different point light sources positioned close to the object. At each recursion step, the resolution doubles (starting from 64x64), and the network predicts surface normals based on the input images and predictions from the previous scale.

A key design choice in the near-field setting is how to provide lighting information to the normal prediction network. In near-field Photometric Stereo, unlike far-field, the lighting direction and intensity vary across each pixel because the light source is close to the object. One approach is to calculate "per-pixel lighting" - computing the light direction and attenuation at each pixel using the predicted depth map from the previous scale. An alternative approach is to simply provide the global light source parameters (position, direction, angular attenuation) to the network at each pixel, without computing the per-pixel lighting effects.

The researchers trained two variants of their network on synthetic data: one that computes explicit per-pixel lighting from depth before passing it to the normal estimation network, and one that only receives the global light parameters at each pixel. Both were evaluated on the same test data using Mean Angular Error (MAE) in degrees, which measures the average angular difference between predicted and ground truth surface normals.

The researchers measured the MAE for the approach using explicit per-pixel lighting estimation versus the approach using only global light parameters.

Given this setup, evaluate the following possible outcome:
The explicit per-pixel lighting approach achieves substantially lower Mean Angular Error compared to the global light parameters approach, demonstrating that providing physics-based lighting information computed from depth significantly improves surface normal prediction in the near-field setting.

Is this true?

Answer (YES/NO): YES